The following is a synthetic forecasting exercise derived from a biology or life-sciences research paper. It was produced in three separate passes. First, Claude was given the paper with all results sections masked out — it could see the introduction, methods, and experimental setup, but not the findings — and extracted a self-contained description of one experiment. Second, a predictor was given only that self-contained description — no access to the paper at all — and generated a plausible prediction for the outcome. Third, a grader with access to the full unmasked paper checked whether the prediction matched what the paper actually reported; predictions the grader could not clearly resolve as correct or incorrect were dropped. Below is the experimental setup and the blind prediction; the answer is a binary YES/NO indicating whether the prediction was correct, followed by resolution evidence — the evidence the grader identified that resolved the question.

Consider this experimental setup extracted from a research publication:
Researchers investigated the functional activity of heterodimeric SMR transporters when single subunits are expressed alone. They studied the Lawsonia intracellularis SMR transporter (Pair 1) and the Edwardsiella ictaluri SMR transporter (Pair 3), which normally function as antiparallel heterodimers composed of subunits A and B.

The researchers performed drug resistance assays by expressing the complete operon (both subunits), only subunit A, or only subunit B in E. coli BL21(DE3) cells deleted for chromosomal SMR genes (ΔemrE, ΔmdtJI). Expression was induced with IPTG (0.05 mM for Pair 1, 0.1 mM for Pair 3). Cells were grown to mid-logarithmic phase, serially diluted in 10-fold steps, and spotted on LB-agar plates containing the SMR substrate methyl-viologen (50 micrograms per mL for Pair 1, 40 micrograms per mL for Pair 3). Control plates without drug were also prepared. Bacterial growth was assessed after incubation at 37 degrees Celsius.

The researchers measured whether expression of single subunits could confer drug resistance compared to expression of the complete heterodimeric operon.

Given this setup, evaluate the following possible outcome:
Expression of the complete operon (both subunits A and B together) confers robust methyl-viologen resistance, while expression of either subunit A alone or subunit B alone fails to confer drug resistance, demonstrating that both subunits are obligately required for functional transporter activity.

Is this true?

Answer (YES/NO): YES